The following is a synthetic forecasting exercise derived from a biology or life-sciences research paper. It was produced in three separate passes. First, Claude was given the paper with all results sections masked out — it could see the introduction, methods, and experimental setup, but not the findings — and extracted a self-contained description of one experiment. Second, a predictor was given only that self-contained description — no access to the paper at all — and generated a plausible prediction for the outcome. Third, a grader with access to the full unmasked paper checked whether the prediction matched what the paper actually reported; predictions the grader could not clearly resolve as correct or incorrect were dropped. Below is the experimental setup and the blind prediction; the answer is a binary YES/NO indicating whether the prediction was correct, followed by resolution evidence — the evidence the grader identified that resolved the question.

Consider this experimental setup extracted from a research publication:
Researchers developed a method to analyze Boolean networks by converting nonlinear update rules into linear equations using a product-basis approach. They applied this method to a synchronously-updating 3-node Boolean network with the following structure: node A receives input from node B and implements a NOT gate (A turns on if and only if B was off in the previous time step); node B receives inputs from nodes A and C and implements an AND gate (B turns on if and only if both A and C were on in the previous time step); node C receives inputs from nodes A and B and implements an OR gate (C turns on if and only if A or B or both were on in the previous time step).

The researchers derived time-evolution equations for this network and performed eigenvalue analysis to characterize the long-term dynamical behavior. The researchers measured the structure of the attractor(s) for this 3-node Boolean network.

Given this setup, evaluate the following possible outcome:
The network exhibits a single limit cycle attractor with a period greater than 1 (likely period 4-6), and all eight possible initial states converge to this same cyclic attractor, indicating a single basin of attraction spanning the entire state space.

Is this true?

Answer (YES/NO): YES